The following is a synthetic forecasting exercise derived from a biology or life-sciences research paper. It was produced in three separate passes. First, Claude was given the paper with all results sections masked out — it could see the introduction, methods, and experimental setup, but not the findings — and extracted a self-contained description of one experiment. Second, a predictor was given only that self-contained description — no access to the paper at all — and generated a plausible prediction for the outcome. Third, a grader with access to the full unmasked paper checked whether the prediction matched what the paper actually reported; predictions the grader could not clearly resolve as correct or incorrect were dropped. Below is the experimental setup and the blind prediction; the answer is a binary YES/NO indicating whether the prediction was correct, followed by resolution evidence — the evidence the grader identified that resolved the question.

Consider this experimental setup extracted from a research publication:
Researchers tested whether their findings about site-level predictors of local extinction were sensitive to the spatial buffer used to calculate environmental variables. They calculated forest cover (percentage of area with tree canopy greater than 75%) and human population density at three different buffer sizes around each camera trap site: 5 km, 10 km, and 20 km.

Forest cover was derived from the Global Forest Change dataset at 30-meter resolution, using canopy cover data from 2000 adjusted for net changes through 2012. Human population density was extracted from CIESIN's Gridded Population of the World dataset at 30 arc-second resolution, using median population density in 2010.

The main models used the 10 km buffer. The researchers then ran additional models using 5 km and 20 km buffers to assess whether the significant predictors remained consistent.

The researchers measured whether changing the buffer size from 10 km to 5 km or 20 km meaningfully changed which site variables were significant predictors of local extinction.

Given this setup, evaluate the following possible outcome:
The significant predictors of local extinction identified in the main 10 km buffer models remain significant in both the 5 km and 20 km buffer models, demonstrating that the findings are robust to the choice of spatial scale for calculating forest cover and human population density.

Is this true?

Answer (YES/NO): YES